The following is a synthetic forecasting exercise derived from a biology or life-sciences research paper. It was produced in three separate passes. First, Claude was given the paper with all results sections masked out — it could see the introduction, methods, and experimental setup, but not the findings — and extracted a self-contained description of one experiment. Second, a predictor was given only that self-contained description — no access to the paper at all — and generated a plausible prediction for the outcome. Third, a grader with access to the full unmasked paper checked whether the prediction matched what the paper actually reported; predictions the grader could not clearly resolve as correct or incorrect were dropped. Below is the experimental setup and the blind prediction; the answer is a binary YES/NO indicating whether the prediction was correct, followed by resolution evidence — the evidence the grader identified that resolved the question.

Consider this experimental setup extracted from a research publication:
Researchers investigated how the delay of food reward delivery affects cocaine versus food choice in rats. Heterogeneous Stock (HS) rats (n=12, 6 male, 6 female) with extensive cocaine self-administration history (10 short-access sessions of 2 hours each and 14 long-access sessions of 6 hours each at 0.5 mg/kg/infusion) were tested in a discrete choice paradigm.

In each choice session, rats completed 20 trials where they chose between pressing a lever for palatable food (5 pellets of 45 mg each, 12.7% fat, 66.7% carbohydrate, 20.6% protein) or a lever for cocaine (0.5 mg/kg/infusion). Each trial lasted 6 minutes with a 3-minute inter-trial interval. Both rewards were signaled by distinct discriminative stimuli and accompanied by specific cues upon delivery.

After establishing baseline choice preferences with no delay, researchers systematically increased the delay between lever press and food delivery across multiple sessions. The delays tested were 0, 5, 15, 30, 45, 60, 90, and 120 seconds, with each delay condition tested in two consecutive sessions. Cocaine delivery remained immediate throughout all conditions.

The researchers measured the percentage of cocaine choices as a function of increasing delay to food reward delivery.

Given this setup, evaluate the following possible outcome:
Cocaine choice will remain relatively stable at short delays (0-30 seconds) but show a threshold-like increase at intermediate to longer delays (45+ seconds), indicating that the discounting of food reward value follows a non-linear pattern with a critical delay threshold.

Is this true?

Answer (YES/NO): NO